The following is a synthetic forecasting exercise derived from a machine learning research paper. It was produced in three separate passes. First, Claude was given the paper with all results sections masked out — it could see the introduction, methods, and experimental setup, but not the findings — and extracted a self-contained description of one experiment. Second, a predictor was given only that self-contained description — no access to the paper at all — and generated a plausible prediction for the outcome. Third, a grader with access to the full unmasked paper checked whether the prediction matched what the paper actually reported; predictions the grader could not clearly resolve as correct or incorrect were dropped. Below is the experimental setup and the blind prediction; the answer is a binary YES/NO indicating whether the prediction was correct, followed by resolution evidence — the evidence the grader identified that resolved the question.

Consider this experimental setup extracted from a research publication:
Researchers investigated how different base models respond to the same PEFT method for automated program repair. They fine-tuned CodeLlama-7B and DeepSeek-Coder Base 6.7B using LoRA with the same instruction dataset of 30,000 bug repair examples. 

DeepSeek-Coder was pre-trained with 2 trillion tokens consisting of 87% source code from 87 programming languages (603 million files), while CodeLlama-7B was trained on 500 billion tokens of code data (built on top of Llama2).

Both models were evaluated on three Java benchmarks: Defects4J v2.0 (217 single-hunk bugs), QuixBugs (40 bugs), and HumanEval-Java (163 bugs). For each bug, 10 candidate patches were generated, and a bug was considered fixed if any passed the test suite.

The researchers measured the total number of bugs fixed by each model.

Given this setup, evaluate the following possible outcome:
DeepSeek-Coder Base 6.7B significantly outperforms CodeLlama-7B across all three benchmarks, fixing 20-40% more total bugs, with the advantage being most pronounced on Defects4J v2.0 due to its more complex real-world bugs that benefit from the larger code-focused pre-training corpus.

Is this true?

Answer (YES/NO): NO